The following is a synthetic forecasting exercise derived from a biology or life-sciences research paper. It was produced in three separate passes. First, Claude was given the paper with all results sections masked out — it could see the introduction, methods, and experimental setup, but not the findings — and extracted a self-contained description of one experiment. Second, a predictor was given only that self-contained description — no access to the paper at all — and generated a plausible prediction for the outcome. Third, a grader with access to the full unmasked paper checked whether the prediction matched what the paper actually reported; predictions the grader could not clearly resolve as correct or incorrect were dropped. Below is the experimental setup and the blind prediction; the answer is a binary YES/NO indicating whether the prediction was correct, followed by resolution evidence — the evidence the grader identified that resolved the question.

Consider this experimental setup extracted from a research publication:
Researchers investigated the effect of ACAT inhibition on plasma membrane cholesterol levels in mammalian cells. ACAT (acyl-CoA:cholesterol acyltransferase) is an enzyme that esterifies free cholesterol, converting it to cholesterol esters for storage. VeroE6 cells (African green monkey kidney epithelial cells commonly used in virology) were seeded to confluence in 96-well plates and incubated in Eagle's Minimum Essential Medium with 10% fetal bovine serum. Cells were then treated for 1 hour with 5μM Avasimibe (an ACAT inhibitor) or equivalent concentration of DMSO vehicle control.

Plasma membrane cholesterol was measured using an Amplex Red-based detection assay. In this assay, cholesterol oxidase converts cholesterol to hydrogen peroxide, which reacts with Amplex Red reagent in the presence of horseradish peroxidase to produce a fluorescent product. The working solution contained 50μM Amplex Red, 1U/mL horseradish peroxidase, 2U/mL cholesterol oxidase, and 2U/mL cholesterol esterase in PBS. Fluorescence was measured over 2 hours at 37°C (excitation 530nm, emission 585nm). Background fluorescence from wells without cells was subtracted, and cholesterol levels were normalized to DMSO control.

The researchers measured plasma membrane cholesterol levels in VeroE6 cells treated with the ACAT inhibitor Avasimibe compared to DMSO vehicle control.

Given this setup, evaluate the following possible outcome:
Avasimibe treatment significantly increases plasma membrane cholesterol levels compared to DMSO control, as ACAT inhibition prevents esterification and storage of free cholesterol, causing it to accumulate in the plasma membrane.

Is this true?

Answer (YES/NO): YES